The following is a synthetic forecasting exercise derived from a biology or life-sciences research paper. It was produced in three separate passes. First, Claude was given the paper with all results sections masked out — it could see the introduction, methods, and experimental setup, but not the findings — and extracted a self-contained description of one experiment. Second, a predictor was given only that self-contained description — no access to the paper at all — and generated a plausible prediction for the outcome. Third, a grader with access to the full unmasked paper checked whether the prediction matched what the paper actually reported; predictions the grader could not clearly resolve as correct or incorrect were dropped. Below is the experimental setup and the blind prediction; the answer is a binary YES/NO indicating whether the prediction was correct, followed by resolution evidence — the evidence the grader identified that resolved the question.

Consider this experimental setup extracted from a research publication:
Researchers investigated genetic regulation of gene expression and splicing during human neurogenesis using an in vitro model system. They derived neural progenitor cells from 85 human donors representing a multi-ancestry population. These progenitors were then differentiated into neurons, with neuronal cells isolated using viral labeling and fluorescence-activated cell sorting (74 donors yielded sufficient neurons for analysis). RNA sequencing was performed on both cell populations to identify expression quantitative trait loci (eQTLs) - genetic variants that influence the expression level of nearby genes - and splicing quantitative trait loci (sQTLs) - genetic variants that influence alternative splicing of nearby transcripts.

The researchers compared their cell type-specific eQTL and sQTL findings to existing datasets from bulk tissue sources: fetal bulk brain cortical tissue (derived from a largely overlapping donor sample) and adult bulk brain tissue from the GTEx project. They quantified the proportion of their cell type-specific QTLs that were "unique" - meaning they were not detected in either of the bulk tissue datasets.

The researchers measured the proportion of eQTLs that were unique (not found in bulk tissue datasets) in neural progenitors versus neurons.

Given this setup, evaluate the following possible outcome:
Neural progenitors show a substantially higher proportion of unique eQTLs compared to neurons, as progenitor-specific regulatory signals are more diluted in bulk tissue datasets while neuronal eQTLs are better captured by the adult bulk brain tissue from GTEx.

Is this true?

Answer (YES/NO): YES